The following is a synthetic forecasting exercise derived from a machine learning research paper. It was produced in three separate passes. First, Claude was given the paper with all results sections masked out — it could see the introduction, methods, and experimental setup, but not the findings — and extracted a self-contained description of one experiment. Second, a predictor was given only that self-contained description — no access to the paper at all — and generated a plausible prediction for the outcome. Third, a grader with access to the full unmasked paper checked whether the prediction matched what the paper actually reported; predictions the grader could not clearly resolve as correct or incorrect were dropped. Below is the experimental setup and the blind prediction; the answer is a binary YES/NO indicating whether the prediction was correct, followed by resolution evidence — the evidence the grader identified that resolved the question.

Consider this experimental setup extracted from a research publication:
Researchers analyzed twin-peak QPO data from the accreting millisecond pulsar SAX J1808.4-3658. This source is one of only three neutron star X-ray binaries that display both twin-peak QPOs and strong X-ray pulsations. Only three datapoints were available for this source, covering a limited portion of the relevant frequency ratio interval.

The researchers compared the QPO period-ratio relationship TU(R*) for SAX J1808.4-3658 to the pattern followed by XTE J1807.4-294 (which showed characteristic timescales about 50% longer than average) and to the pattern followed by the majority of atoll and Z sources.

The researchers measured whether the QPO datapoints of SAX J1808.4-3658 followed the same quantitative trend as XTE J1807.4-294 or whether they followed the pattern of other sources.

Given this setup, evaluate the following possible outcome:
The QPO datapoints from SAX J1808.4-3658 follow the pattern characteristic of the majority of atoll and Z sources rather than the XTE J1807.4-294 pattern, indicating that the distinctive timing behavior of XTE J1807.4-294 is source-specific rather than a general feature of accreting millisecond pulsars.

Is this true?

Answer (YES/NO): NO